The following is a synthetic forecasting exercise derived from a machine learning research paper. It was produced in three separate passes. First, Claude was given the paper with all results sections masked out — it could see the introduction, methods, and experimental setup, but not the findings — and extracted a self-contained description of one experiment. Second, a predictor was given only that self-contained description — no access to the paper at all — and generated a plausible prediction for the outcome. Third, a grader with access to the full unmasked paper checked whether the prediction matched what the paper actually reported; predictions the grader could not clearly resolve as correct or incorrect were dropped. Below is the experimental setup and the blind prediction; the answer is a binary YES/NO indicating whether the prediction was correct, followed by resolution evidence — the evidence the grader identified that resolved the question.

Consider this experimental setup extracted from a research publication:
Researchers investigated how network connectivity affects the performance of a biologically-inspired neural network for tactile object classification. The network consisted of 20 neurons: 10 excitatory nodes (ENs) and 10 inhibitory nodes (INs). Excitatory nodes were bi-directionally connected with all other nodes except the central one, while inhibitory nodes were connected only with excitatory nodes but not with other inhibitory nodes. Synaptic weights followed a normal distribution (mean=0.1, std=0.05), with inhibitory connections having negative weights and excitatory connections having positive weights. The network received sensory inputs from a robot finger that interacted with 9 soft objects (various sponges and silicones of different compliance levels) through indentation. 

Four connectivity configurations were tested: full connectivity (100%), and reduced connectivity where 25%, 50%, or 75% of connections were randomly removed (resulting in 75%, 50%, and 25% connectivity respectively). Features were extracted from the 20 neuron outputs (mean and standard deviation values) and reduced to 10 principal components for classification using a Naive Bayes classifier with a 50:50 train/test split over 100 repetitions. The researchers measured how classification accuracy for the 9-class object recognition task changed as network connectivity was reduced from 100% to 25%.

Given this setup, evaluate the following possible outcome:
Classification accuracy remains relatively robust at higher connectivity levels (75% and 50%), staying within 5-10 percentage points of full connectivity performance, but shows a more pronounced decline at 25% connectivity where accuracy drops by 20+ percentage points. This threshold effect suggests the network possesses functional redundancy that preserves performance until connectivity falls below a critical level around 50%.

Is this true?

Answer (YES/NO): NO